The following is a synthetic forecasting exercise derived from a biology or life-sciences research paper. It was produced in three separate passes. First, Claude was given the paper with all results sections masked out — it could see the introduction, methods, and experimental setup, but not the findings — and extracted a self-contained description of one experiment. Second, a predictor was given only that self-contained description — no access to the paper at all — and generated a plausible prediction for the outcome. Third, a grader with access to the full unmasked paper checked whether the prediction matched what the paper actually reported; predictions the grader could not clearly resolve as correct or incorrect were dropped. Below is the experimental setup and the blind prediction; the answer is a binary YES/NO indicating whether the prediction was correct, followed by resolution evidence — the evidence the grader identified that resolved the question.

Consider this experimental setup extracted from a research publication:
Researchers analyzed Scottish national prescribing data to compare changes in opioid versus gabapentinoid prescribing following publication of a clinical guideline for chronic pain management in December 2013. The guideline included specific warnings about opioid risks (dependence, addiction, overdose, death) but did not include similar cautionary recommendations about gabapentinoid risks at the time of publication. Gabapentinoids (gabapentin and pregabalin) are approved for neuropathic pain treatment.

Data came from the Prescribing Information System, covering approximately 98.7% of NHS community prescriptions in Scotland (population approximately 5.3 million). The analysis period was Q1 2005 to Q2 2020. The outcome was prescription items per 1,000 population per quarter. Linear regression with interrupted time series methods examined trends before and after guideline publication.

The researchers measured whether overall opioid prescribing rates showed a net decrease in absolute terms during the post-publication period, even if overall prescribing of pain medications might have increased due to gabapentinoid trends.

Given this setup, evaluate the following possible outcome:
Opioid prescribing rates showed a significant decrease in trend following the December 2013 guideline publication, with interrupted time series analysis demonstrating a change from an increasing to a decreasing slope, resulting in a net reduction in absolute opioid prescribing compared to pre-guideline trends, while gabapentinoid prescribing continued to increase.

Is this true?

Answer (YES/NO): YES